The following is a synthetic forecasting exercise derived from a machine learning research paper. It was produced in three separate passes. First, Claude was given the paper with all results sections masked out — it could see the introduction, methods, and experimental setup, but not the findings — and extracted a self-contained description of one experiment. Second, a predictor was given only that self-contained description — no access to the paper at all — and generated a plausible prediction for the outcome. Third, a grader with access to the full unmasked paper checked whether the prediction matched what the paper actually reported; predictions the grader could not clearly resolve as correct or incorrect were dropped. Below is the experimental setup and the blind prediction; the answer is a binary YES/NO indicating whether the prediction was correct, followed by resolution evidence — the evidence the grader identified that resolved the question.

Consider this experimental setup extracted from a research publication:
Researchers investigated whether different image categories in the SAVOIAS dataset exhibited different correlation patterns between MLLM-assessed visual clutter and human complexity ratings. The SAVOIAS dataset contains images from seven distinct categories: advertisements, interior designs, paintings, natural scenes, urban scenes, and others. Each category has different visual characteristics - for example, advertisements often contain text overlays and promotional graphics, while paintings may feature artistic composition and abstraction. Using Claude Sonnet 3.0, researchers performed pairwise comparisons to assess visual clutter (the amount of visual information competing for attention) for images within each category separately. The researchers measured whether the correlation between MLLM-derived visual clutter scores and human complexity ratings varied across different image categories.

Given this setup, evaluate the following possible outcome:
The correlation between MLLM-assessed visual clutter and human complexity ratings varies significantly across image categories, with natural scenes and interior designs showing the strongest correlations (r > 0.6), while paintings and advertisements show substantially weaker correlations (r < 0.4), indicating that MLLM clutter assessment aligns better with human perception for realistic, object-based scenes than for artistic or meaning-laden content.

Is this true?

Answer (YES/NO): NO